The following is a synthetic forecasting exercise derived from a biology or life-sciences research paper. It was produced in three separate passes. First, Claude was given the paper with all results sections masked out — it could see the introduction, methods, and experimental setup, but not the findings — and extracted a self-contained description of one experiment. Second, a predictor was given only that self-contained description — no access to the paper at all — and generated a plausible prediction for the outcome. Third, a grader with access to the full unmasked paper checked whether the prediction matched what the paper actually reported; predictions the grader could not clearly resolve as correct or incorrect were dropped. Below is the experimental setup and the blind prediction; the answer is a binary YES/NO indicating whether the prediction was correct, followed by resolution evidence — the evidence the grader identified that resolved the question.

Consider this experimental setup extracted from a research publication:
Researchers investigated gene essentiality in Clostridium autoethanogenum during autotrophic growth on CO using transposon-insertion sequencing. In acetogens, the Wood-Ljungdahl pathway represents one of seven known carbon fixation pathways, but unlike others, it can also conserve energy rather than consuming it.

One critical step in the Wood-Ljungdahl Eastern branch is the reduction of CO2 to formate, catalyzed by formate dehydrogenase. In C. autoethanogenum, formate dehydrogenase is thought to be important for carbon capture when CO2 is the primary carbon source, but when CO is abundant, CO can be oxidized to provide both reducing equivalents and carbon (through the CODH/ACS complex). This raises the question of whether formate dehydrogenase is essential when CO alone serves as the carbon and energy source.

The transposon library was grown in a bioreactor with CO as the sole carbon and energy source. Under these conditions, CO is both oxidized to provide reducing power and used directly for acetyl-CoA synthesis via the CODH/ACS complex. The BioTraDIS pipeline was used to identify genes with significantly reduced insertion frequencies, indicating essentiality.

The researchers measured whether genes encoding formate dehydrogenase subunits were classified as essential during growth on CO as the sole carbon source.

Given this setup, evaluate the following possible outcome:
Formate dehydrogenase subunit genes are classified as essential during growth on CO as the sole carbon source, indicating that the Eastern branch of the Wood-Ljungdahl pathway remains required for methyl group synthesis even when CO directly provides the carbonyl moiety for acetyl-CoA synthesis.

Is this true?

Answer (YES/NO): YES